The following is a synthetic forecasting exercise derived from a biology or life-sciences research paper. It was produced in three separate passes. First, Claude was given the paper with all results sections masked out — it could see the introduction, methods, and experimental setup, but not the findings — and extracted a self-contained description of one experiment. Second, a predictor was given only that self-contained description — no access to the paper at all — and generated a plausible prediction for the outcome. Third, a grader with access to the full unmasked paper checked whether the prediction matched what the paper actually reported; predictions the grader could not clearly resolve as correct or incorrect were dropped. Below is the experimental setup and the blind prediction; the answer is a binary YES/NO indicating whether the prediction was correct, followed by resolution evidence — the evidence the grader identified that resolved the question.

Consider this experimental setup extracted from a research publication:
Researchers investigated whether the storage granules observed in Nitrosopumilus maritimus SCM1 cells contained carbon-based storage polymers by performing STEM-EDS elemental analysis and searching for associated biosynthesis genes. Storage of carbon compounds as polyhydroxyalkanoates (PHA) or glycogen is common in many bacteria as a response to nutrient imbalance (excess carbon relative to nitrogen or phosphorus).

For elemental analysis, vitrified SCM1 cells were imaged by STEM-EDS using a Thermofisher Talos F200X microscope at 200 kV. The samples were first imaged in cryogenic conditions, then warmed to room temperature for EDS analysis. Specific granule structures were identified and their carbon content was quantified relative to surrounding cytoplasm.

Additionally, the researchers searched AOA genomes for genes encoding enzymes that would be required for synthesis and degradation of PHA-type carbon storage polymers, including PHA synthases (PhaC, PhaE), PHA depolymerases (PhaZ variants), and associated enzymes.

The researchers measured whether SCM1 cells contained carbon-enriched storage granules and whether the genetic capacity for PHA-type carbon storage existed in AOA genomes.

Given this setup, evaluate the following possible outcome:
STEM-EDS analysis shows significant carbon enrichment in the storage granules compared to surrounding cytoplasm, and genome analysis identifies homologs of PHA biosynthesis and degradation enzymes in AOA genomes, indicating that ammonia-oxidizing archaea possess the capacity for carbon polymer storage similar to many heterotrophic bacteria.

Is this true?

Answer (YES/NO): NO